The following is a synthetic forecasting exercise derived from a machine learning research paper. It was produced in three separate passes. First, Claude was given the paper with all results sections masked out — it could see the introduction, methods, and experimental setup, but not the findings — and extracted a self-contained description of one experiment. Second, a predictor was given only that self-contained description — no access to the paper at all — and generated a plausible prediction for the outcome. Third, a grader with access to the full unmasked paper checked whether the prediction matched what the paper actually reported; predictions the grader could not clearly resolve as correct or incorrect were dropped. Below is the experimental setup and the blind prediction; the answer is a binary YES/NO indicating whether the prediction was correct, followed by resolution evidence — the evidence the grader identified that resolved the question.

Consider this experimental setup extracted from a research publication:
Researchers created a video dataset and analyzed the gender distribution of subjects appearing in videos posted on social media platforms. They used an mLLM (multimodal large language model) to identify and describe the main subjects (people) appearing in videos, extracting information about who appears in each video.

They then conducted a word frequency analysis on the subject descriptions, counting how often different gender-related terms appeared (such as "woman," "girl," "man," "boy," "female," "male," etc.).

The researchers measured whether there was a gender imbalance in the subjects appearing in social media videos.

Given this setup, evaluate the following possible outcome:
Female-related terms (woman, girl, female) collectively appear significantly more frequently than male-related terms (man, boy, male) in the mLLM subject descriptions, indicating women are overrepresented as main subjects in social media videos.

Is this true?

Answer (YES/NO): YES